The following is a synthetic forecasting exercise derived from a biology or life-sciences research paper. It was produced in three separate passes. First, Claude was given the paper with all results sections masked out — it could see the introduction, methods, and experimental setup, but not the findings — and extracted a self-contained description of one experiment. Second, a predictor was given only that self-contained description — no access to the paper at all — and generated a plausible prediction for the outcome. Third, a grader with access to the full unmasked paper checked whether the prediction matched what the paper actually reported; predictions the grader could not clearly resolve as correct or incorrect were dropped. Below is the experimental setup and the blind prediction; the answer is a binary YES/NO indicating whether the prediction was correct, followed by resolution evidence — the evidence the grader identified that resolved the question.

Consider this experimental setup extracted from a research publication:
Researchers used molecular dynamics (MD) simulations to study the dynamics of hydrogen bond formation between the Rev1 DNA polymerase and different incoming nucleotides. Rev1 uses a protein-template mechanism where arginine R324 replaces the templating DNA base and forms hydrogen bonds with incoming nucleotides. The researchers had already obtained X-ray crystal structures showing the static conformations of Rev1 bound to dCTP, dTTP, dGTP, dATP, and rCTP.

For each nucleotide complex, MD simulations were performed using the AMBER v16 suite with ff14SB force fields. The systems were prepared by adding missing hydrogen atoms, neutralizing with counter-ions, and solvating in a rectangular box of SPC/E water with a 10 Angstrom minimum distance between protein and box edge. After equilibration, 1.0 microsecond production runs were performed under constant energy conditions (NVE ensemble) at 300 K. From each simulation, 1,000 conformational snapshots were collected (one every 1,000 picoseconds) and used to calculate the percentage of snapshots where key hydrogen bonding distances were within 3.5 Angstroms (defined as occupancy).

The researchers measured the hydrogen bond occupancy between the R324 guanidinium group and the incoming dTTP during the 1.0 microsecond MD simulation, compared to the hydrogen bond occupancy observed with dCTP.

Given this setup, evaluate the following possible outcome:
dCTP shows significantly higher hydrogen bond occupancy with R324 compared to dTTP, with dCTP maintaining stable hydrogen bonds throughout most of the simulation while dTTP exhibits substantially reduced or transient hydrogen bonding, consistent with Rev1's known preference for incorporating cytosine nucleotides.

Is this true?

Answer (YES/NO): YES